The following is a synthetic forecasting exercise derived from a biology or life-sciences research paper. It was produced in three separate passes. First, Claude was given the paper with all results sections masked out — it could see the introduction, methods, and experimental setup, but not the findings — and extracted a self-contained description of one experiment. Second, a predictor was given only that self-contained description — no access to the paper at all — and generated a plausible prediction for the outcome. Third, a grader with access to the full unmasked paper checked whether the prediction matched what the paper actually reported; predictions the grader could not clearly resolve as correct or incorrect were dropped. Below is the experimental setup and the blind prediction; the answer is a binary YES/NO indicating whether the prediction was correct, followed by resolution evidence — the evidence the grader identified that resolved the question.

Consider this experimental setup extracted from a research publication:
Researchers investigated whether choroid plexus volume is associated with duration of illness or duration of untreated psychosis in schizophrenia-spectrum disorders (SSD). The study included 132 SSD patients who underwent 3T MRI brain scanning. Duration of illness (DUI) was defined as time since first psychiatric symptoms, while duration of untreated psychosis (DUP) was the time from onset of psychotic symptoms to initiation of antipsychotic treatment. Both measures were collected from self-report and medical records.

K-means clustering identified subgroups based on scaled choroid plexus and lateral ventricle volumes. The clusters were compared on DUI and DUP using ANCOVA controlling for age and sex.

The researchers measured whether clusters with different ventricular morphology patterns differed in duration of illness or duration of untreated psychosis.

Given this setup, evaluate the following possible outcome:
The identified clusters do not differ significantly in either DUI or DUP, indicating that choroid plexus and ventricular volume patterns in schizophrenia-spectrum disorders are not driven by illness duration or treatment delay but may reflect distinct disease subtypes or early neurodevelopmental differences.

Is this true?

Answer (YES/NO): YES